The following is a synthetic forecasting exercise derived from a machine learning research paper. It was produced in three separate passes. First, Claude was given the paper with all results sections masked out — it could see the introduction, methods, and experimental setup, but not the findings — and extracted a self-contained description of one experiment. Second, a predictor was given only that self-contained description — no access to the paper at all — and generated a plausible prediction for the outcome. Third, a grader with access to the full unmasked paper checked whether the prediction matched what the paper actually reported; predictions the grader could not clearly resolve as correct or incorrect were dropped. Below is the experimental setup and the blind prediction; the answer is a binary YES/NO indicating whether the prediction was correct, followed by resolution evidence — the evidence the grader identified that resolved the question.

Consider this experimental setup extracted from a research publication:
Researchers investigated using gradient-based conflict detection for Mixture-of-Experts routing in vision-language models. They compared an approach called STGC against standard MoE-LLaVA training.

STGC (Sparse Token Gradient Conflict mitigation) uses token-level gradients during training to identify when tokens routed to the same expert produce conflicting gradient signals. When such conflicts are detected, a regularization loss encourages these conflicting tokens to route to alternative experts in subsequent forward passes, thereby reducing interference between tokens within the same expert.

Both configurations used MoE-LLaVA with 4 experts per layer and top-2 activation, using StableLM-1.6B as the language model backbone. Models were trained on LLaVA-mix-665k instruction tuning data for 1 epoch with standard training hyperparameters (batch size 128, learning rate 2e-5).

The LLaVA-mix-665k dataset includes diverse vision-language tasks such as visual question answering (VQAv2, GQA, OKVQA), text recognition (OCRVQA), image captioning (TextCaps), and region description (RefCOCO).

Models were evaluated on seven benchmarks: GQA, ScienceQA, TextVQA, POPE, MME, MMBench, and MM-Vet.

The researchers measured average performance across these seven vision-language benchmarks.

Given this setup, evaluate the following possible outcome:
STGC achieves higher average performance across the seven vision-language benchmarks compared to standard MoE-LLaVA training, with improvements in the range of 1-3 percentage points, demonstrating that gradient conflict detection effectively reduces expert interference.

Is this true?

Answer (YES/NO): NO